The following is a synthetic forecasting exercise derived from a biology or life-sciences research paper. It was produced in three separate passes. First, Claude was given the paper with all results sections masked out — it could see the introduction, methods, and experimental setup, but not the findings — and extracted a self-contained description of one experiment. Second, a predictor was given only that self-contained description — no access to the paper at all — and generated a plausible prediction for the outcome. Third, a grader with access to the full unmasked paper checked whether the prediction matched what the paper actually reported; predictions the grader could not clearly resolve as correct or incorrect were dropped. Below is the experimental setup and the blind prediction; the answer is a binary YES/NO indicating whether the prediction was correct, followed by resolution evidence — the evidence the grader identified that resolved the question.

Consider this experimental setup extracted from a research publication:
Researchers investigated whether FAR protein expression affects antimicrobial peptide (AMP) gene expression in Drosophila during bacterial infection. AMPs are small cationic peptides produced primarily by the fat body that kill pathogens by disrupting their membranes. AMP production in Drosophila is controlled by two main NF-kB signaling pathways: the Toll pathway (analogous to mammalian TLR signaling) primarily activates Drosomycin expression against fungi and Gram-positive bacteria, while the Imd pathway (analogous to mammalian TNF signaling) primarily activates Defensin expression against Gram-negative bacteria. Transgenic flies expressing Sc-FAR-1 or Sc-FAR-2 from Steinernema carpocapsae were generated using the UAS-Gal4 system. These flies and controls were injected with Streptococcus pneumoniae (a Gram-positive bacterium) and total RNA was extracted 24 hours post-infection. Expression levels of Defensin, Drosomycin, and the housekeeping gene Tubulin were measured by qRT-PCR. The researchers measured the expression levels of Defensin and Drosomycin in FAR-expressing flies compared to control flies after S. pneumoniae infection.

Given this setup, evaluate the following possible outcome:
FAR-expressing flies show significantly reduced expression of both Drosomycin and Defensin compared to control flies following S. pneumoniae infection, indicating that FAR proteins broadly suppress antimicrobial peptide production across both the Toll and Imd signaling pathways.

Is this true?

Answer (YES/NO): YES